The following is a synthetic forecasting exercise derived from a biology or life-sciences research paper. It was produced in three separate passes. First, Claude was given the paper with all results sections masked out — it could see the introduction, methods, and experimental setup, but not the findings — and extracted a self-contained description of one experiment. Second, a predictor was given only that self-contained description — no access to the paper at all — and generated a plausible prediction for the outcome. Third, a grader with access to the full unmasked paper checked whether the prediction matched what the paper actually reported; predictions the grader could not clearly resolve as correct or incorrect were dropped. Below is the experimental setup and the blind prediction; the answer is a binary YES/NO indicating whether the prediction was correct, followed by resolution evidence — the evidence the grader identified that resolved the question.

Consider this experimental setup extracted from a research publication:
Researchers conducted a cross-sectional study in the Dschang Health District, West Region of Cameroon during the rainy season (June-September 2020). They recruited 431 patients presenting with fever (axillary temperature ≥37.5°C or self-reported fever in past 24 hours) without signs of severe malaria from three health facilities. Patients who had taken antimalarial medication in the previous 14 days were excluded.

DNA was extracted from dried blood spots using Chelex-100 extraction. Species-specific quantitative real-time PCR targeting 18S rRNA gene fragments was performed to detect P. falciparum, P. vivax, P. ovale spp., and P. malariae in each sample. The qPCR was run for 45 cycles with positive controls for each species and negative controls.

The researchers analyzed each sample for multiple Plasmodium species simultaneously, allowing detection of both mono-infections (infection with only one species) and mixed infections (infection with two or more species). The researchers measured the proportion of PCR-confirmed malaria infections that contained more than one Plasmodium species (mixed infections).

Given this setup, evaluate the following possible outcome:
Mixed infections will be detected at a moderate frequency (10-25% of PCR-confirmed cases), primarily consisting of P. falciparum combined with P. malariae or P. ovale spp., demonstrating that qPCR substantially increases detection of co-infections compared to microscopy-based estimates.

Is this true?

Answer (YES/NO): NO